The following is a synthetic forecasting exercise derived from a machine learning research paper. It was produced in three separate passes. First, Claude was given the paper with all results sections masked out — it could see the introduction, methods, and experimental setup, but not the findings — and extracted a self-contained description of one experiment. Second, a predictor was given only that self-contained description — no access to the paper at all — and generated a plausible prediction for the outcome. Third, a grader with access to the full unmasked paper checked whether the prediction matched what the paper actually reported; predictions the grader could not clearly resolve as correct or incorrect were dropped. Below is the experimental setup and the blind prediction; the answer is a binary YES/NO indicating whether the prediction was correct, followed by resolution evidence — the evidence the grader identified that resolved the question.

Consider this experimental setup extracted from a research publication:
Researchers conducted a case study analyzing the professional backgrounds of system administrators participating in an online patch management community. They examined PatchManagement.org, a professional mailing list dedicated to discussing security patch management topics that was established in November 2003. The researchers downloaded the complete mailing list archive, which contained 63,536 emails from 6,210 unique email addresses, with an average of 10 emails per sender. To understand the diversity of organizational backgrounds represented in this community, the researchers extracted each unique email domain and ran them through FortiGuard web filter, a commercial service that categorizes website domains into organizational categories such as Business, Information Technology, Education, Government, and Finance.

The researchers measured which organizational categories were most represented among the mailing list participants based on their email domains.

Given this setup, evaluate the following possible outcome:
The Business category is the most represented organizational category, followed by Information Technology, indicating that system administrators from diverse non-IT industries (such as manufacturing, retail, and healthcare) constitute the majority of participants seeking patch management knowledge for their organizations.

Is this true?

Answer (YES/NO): NO